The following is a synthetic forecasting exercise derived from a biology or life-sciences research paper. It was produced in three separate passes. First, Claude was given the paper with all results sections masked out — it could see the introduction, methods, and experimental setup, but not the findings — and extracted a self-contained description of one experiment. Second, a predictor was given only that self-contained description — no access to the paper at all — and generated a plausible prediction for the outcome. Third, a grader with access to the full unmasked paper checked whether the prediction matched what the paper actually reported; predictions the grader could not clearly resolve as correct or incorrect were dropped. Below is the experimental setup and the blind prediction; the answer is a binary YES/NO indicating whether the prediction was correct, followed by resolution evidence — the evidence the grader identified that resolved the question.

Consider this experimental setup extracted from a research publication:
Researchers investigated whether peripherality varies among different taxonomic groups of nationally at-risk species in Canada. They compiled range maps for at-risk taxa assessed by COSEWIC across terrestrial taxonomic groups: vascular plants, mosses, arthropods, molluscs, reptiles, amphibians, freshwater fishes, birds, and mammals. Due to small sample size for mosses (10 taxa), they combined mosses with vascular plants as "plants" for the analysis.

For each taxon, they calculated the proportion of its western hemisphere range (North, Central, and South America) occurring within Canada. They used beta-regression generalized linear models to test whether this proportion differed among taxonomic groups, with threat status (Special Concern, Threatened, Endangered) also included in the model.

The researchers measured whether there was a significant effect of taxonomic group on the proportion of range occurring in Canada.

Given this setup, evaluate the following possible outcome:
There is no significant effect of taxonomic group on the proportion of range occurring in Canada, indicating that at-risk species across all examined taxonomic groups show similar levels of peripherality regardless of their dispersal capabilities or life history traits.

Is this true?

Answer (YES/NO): NO